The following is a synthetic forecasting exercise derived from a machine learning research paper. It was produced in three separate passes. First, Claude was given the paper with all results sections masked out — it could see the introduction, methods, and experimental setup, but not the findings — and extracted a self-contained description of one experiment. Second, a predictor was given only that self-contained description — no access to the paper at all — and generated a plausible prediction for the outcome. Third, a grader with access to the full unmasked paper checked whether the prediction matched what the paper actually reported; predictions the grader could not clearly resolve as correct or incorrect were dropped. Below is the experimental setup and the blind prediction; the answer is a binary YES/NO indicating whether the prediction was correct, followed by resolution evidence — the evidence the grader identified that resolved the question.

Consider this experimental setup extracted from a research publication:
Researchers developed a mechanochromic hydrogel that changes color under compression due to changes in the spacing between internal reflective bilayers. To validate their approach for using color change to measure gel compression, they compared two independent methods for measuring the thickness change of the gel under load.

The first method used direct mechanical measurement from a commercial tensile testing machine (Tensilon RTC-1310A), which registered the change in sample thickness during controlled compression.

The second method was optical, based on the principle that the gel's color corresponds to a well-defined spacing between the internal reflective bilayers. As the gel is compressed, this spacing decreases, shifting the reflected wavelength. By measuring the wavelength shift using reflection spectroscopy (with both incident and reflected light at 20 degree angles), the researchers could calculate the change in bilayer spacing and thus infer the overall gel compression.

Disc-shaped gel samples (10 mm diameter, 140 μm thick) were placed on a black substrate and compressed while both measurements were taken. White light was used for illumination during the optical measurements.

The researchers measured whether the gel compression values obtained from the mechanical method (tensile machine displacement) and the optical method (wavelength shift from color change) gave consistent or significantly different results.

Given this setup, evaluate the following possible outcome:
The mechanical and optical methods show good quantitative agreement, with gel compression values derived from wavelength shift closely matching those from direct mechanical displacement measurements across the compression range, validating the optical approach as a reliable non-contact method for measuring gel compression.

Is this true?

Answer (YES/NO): YES